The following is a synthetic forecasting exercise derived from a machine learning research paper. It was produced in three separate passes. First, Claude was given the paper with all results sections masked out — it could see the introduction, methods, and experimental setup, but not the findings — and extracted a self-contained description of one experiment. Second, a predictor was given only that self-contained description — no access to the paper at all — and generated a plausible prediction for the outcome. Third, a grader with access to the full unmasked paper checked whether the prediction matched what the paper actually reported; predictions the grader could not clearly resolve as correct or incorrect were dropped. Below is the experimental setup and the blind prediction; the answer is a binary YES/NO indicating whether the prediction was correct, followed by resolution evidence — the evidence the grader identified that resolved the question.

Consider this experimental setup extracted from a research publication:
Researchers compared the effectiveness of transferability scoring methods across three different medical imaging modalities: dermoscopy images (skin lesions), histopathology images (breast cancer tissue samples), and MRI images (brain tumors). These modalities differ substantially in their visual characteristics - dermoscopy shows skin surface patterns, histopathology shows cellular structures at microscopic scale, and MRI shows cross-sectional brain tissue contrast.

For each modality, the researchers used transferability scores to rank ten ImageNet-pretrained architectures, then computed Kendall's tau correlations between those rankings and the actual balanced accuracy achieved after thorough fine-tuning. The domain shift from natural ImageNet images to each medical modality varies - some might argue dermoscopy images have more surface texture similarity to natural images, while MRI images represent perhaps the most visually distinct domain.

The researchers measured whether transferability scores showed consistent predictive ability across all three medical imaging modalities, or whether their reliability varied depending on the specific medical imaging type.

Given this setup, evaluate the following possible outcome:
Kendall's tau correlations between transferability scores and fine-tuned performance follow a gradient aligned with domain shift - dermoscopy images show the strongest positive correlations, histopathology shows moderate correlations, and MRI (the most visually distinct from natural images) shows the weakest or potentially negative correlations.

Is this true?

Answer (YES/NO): NO